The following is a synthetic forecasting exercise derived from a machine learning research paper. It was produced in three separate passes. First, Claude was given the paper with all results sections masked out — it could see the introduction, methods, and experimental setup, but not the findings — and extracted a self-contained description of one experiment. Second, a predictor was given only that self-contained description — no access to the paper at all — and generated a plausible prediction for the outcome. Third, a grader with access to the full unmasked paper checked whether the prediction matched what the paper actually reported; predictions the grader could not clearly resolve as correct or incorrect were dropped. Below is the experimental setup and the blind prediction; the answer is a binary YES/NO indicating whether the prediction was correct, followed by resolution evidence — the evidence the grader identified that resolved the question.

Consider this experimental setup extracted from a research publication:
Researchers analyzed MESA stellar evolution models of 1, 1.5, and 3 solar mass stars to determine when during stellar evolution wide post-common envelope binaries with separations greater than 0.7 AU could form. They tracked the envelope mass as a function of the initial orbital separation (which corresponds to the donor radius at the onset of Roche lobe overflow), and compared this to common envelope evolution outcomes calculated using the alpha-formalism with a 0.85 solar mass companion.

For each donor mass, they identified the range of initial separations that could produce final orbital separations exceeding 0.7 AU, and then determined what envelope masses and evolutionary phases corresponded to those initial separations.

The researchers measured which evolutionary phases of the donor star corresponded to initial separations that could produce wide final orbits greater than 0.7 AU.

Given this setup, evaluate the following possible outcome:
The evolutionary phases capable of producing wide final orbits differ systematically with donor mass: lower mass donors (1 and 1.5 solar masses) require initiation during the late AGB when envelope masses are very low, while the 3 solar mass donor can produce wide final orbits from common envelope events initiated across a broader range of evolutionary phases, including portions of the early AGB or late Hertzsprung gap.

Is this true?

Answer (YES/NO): NO